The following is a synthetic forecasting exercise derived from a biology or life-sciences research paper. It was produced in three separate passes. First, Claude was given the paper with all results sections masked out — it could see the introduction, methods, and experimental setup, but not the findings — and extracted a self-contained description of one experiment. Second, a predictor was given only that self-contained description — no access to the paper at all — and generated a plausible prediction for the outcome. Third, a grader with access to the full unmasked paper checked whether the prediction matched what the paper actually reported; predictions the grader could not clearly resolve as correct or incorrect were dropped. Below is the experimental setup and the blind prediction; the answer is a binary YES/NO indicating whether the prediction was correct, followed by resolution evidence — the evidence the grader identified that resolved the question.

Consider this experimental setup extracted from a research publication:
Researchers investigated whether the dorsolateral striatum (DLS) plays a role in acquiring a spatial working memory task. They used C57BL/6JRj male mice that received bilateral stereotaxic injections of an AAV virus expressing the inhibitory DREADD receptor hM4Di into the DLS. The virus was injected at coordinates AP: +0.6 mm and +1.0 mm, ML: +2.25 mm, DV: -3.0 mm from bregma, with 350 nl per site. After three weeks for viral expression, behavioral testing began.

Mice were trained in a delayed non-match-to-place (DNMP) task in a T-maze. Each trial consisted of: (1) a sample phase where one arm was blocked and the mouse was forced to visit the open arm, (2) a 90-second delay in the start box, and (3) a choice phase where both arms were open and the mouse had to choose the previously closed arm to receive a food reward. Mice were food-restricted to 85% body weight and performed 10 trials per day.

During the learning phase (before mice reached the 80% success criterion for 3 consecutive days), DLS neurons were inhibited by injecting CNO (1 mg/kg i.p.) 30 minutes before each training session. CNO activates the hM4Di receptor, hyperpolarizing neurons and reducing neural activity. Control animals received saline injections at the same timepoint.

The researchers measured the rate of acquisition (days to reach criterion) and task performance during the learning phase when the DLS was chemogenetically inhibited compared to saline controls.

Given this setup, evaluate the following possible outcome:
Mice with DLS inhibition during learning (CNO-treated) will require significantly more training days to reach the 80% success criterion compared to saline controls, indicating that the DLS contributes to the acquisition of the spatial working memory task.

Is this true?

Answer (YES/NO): NO